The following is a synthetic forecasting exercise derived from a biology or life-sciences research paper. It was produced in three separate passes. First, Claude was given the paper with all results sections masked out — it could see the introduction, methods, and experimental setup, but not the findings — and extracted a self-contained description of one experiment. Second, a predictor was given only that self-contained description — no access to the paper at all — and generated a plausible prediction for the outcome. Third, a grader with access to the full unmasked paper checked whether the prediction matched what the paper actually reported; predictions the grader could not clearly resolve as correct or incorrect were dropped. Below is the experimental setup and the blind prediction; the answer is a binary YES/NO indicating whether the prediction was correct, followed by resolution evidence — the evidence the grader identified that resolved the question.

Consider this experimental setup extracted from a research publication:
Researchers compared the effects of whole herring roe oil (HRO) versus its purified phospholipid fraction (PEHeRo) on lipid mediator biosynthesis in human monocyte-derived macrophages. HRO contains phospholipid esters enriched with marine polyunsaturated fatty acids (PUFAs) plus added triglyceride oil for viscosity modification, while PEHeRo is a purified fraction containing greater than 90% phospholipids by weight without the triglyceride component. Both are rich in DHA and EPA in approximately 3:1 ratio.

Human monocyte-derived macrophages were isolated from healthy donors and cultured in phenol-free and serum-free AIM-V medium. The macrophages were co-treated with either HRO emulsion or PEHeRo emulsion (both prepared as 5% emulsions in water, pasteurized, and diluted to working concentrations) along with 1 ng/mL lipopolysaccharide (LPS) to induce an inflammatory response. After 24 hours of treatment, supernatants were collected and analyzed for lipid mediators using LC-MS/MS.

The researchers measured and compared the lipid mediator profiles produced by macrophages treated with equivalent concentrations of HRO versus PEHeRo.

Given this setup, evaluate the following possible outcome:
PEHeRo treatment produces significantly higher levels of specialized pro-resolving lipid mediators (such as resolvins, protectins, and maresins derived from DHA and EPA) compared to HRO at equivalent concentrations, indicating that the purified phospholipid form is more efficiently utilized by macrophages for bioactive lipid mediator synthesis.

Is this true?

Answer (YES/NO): NO